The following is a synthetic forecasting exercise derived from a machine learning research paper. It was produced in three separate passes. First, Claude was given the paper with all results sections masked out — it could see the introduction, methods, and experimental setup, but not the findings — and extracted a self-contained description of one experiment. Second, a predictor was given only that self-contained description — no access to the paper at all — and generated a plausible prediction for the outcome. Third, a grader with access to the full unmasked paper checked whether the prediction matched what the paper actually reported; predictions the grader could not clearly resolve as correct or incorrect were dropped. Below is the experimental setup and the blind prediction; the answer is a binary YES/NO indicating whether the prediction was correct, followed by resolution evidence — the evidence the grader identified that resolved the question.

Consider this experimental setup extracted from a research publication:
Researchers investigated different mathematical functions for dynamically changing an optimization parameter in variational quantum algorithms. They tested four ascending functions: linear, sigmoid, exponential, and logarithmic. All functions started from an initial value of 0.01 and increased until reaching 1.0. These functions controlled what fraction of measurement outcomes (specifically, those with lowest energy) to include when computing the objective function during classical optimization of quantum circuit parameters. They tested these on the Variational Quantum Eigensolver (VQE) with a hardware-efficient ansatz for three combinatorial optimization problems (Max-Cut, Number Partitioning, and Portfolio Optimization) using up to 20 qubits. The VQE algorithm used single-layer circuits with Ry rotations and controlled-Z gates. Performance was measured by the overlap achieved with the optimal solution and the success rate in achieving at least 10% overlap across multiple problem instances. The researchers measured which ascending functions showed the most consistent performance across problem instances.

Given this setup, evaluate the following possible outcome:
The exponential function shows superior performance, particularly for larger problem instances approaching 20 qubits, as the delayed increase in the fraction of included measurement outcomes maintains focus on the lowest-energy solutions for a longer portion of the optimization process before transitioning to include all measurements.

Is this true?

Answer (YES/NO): NO